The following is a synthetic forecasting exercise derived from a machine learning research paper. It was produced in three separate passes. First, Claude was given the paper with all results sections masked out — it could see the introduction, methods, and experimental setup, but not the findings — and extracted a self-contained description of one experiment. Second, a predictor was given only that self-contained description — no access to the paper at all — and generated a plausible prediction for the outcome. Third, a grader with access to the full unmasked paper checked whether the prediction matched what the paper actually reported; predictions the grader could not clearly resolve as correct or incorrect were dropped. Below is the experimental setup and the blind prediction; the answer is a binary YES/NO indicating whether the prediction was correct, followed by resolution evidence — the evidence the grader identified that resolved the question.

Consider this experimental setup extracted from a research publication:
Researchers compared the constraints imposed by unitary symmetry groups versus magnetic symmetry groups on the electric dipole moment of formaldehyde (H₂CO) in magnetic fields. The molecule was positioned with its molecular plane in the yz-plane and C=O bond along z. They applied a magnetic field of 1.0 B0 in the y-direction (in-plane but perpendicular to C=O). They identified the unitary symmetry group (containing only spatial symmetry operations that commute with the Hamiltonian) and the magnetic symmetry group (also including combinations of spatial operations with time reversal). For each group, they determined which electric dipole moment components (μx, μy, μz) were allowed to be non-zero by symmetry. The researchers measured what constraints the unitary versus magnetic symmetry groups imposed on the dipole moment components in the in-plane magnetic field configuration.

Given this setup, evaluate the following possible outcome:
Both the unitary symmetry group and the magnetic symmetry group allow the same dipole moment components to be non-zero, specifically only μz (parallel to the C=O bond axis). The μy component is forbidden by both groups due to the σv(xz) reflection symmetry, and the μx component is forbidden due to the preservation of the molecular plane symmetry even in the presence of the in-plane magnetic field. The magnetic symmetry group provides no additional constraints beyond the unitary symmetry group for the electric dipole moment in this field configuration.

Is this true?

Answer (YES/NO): NO